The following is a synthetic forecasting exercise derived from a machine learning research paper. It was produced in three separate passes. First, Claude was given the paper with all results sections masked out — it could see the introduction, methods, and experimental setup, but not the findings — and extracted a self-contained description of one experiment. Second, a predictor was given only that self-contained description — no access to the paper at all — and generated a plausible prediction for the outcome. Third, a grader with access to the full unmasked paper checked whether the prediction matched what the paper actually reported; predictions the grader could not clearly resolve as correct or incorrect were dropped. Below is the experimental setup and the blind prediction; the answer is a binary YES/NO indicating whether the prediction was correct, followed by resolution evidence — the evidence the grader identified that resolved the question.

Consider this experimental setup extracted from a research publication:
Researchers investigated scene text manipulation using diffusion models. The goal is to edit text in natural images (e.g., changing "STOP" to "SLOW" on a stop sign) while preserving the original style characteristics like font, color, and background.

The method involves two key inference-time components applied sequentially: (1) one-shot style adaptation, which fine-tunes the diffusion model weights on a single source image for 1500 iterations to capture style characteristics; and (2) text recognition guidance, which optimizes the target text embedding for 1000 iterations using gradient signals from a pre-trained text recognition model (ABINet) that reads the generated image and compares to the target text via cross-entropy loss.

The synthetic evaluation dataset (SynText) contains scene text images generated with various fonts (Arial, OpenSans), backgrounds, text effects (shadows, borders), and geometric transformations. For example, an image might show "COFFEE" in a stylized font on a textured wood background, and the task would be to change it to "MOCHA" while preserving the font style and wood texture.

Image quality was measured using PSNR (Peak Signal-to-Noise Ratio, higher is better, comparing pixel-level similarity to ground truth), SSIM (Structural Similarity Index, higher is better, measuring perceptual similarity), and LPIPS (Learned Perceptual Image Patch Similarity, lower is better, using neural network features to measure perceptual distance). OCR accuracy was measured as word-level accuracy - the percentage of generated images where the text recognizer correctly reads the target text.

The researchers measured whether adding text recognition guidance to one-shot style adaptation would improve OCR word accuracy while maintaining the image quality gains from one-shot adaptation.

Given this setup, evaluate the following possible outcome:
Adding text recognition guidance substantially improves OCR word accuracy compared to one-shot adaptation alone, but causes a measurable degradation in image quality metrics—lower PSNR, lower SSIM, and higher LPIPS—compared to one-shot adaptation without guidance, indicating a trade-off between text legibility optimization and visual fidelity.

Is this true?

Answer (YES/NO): NO